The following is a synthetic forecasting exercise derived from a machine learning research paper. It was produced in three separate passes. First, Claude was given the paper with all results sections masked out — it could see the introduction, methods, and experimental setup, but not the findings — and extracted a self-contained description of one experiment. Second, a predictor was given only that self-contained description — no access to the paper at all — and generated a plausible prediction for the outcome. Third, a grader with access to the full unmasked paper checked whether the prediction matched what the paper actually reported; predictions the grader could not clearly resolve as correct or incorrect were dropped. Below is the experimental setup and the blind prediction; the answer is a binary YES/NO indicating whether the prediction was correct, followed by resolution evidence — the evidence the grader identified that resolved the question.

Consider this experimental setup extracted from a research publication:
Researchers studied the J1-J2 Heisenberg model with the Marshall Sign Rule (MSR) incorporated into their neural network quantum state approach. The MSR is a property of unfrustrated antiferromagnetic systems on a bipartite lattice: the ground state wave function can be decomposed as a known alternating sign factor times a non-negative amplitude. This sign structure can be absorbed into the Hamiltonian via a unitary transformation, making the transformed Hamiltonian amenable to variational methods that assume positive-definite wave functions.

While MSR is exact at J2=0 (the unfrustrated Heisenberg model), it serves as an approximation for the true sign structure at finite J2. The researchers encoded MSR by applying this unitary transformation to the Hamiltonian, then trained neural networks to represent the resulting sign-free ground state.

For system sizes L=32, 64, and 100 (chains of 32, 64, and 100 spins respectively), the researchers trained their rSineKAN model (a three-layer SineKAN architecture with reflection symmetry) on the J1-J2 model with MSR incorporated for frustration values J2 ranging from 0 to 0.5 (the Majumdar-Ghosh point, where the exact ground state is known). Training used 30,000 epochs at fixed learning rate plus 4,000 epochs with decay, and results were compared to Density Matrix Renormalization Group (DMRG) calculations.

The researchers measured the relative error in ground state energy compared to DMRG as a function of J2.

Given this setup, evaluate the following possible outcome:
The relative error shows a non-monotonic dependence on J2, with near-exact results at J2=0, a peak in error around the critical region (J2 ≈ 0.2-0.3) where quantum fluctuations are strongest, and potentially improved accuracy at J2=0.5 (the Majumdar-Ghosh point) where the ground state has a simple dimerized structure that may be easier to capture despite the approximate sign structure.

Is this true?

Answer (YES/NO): NO